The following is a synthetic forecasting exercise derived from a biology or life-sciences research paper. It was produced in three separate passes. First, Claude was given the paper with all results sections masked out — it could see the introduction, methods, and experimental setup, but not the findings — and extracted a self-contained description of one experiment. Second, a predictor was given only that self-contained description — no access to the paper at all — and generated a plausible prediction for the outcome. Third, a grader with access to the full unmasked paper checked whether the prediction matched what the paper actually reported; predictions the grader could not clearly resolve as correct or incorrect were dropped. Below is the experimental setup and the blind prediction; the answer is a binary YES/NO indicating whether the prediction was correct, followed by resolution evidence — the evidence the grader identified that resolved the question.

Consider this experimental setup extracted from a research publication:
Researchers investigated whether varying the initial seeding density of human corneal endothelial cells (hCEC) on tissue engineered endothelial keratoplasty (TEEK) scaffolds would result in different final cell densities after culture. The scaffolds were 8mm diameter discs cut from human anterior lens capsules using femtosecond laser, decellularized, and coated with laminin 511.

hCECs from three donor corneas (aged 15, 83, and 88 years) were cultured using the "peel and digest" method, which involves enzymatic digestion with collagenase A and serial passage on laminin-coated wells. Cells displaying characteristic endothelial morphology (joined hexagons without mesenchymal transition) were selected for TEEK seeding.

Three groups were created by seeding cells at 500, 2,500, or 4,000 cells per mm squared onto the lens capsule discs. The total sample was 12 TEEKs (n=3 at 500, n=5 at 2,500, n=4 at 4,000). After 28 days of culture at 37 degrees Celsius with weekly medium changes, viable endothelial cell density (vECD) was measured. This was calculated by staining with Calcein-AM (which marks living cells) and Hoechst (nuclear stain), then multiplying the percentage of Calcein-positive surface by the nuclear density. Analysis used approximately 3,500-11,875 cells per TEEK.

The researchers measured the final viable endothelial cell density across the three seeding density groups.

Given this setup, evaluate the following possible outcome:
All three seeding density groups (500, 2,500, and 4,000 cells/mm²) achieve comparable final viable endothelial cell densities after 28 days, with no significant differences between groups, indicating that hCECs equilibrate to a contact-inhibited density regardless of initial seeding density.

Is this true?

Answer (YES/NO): NO